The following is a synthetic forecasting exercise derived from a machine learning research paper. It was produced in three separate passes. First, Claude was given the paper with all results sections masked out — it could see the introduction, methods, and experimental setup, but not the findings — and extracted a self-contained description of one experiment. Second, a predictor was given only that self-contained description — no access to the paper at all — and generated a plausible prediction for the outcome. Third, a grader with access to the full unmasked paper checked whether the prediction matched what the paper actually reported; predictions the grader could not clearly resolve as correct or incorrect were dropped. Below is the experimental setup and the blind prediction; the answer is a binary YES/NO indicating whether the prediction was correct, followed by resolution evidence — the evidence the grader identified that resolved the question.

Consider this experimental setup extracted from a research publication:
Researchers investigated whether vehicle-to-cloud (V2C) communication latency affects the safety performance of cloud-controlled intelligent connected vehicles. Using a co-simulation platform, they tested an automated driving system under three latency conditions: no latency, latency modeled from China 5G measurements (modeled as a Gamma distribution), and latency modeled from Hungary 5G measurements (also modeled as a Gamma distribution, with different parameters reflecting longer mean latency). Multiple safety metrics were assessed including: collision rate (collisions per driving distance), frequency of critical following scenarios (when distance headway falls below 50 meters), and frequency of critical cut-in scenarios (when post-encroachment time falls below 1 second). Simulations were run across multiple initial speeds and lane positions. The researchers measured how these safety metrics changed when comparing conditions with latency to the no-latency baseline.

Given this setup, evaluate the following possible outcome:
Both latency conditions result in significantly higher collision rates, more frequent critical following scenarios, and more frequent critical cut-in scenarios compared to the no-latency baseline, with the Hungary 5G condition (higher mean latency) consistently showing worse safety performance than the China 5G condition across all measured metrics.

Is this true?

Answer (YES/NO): NO